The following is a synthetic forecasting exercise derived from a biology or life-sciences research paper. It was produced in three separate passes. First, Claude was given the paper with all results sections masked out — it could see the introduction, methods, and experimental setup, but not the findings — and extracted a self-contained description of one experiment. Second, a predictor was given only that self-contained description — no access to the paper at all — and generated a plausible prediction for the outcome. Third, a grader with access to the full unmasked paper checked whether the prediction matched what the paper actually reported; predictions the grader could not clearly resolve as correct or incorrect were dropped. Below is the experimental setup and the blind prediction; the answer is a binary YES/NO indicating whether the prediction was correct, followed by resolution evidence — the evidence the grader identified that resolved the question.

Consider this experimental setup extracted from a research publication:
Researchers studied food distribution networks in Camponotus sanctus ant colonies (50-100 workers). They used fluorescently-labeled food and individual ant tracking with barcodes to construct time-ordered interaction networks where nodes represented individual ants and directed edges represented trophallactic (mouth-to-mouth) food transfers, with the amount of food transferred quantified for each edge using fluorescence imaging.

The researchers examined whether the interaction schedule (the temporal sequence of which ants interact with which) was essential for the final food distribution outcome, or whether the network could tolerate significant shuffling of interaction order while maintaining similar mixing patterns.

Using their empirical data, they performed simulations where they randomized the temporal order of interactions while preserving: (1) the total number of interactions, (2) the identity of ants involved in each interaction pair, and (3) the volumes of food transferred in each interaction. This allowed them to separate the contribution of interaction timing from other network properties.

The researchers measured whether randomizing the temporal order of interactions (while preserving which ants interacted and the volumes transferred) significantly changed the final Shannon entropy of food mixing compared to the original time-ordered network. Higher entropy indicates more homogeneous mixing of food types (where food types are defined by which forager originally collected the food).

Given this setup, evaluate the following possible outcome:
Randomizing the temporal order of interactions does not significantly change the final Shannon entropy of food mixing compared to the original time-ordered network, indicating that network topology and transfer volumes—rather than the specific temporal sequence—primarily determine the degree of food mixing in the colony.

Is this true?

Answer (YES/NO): NO